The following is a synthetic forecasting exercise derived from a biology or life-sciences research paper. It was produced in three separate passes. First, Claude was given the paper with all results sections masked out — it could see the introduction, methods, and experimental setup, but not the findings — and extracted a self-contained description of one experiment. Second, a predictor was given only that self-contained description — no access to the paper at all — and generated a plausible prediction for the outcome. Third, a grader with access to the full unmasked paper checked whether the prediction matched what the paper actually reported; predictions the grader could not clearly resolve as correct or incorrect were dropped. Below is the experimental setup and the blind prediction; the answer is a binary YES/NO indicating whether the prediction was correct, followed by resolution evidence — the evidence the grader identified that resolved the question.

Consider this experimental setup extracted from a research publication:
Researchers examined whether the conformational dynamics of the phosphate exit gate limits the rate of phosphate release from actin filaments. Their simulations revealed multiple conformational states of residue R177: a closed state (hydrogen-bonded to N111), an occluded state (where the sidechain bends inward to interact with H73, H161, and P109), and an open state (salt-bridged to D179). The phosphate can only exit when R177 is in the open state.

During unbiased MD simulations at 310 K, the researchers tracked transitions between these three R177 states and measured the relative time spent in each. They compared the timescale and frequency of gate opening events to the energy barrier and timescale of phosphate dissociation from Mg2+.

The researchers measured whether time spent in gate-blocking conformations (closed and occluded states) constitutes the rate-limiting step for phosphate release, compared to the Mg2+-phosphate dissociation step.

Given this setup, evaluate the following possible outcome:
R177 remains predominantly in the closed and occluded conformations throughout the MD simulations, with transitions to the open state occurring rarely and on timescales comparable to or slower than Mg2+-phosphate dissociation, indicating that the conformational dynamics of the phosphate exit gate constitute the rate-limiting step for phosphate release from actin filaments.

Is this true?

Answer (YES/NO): NO